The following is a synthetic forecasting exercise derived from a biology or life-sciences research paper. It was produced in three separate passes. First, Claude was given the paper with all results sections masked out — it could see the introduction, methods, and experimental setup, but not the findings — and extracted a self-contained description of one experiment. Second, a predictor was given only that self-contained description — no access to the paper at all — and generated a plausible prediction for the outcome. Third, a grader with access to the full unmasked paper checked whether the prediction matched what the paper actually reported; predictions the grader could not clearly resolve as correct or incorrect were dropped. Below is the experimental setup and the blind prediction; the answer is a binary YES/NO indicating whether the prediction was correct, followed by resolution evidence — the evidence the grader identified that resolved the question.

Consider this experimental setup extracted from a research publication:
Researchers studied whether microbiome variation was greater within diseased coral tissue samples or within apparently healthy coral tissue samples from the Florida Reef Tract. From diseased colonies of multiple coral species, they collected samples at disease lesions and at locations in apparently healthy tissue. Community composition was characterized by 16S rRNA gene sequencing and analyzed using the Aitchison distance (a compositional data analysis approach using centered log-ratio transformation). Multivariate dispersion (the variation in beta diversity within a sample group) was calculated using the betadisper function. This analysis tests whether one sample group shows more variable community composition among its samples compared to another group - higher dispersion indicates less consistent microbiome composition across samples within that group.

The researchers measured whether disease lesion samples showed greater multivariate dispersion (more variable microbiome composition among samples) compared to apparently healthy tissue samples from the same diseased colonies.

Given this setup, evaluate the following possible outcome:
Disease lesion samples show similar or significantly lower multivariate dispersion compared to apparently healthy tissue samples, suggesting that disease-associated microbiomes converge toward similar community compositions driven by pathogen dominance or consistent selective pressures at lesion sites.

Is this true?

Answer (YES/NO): YES